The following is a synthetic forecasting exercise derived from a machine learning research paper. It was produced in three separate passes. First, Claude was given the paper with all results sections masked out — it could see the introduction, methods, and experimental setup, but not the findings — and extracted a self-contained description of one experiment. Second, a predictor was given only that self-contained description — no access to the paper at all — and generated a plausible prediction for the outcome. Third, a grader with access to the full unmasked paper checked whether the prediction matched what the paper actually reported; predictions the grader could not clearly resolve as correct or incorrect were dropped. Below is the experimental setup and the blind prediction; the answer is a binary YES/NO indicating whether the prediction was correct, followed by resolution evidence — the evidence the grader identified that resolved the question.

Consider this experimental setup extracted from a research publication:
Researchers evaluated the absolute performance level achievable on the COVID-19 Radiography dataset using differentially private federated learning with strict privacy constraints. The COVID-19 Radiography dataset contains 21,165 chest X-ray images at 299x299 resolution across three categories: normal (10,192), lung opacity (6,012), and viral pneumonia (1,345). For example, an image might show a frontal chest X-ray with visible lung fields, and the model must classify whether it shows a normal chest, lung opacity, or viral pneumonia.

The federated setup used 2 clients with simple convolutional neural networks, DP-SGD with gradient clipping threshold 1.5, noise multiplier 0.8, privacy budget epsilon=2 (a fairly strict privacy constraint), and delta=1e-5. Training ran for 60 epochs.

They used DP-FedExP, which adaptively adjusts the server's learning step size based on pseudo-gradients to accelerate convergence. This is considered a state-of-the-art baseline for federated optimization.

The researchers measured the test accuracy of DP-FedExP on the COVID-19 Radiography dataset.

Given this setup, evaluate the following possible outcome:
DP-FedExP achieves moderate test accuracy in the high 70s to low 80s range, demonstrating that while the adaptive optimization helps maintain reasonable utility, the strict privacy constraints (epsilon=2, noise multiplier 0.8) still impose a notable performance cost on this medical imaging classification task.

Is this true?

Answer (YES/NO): NO